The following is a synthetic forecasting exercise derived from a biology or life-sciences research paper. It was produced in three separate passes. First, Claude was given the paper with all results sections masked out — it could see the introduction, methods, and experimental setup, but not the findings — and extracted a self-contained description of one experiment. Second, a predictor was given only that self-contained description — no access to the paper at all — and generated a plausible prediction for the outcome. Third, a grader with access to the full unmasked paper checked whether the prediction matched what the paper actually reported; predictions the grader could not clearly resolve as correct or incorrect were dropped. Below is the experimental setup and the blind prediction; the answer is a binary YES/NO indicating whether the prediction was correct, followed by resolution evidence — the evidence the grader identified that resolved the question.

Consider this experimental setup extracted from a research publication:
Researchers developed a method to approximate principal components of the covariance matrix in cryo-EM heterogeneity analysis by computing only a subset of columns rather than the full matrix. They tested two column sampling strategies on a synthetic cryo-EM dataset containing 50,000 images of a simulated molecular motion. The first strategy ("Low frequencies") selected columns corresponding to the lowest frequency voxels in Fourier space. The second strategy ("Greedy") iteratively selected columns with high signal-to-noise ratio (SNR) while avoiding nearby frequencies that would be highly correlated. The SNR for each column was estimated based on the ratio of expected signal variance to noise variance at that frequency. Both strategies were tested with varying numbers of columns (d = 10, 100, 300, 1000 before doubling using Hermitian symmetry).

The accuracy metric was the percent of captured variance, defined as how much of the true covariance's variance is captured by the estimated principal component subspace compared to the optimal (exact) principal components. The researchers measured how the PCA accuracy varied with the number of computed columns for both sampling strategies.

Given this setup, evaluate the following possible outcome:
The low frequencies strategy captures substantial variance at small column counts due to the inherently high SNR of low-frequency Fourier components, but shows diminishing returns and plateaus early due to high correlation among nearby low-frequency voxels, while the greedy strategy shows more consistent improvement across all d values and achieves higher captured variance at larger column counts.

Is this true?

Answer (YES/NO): NO